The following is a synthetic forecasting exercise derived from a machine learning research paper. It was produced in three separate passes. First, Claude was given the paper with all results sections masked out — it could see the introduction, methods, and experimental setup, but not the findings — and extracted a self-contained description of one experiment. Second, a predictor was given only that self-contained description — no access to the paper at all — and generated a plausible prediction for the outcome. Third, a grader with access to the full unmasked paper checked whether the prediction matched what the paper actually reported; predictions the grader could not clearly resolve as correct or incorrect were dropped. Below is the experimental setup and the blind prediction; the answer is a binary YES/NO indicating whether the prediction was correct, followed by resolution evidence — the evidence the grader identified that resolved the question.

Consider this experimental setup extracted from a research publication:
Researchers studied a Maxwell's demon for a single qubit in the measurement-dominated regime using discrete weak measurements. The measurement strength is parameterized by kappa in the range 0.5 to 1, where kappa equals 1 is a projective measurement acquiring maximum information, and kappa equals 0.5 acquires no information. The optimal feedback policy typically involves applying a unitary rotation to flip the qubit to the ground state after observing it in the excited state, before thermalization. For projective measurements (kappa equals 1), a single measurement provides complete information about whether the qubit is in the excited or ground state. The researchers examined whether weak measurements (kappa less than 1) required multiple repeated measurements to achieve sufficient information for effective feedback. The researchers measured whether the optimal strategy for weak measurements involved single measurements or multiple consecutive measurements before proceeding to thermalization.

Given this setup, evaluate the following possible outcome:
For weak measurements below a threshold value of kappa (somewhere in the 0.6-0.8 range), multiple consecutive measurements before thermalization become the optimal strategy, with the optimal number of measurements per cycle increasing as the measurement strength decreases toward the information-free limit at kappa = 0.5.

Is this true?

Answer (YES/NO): YES